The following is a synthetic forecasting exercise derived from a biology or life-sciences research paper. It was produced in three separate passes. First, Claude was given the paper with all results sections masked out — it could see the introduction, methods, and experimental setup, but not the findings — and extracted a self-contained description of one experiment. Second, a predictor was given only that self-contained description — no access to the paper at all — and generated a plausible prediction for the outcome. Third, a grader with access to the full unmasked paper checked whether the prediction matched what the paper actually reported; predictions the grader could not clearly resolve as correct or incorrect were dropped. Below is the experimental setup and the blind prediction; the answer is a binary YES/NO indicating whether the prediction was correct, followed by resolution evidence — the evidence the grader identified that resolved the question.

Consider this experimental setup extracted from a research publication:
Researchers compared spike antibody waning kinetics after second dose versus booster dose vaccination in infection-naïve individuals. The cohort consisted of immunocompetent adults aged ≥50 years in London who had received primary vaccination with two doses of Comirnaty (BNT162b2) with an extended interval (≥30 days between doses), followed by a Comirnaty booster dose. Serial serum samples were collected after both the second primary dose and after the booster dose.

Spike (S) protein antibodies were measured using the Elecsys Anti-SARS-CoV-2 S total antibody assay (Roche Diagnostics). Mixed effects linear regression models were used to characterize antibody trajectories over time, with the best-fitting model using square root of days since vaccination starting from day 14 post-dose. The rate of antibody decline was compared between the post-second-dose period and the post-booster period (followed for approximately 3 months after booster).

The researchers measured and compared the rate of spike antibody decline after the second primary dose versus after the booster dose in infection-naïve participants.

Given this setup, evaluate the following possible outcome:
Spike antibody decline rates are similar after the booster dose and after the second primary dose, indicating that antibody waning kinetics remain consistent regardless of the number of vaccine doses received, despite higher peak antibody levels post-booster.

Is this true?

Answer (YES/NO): YES